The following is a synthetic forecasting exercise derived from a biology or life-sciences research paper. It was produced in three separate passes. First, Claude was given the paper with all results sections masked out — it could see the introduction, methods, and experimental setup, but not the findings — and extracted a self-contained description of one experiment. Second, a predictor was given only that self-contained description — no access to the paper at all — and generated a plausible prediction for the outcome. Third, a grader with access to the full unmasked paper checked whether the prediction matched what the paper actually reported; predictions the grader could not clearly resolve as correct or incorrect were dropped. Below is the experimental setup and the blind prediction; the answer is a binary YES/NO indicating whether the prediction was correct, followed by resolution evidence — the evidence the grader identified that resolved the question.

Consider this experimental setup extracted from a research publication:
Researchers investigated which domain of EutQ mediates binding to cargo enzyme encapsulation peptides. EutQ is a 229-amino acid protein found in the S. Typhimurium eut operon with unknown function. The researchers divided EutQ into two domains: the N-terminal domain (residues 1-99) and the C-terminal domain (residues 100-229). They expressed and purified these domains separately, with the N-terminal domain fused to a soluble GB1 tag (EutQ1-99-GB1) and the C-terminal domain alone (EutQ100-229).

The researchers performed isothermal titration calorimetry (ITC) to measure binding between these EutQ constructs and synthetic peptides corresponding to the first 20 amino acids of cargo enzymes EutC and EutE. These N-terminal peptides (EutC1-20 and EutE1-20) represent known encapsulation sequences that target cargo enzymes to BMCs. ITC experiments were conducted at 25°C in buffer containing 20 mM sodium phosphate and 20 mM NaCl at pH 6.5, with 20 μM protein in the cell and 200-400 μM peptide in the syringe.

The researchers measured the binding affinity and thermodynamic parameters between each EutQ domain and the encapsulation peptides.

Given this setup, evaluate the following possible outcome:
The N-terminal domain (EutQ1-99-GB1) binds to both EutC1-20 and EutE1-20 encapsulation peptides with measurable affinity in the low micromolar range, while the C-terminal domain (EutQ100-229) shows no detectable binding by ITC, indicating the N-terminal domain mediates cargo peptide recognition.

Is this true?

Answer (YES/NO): YES